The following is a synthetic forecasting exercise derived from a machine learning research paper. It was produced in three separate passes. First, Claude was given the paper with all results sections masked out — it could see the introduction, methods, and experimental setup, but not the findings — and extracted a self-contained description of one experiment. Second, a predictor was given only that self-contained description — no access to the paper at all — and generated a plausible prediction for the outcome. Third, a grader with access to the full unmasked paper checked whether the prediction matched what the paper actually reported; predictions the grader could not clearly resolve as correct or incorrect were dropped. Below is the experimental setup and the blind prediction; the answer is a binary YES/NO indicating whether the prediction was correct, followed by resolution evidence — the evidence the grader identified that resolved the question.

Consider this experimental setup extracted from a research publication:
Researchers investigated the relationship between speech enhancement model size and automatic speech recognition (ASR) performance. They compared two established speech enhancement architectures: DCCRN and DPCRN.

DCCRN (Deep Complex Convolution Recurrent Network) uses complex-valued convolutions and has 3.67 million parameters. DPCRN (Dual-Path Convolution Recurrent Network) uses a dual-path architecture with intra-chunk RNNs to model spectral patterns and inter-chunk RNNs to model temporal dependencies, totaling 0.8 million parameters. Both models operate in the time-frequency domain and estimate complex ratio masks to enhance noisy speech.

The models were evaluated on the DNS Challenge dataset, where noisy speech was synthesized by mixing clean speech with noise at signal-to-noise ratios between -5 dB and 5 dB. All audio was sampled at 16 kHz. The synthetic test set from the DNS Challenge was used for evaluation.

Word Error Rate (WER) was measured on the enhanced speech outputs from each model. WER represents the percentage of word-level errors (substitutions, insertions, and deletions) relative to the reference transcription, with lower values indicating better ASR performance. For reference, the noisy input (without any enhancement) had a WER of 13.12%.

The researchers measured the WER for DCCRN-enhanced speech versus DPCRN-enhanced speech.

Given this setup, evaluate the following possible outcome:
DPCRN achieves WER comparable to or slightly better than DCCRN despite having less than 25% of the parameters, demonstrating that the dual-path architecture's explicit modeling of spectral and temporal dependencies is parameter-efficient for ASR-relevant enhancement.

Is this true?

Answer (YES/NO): NO